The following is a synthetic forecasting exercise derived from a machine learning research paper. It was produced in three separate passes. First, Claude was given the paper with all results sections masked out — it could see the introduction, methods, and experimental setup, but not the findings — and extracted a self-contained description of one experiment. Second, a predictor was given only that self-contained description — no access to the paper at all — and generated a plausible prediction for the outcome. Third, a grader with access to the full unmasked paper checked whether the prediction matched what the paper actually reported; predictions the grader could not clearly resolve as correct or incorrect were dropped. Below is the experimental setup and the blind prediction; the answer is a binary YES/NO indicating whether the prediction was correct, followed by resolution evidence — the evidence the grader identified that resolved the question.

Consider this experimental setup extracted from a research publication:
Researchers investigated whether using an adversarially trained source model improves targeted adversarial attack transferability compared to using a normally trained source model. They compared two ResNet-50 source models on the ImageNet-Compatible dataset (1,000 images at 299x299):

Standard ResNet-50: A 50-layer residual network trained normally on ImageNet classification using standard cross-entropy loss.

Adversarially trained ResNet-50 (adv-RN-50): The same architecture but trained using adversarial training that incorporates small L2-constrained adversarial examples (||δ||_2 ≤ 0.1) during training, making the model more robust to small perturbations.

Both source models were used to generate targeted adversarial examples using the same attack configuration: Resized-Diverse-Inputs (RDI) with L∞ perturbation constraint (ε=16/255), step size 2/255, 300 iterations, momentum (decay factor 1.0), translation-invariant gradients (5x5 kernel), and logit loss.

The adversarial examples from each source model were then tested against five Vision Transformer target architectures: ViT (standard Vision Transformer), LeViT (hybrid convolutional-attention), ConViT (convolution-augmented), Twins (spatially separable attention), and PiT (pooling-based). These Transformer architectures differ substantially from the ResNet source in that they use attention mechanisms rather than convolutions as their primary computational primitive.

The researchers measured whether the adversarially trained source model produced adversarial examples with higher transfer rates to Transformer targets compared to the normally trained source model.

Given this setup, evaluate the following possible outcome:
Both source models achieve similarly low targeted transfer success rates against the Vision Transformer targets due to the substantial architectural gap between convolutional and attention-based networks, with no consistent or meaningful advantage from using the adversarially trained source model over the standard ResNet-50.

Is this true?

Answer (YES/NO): NO